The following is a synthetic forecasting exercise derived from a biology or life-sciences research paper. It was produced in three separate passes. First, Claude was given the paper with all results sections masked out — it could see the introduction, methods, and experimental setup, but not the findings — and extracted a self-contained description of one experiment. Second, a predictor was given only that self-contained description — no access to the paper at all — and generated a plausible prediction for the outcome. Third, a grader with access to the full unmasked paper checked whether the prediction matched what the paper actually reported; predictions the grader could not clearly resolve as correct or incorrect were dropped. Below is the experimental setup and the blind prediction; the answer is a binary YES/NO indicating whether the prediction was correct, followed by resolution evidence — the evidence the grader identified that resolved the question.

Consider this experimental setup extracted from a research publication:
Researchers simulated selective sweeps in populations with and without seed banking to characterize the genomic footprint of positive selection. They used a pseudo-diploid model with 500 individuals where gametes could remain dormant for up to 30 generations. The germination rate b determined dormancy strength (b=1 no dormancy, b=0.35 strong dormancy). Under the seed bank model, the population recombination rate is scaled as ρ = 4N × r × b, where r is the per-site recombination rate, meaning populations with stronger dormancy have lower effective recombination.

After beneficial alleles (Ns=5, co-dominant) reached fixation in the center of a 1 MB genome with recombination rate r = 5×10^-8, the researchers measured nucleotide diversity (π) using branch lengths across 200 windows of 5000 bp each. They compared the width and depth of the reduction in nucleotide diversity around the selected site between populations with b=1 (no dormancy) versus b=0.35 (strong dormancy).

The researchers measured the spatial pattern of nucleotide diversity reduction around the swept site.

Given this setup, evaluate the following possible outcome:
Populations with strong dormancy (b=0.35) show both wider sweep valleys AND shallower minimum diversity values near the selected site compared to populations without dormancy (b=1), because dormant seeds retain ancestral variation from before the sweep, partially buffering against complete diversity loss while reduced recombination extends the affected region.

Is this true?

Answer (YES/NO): NO